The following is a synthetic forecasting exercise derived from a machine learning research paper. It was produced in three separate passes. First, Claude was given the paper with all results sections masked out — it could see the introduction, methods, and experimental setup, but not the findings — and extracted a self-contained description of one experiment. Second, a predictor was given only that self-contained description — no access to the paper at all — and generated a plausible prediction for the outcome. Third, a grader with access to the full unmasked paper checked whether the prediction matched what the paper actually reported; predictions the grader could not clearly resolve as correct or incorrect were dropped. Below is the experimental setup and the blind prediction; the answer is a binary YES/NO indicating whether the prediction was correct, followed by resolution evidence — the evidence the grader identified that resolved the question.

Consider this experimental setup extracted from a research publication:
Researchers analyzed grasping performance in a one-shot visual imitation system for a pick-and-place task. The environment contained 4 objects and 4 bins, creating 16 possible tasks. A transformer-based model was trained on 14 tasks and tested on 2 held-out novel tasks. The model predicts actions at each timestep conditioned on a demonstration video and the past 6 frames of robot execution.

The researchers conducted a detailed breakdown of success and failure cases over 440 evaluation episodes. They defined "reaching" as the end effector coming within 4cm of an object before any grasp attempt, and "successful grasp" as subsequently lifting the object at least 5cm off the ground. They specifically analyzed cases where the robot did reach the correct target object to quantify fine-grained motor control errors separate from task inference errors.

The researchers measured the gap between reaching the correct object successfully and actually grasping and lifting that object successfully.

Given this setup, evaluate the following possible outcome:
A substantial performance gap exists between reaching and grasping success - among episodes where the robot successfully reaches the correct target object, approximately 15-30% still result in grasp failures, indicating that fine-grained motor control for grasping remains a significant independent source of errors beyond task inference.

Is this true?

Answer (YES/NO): NO